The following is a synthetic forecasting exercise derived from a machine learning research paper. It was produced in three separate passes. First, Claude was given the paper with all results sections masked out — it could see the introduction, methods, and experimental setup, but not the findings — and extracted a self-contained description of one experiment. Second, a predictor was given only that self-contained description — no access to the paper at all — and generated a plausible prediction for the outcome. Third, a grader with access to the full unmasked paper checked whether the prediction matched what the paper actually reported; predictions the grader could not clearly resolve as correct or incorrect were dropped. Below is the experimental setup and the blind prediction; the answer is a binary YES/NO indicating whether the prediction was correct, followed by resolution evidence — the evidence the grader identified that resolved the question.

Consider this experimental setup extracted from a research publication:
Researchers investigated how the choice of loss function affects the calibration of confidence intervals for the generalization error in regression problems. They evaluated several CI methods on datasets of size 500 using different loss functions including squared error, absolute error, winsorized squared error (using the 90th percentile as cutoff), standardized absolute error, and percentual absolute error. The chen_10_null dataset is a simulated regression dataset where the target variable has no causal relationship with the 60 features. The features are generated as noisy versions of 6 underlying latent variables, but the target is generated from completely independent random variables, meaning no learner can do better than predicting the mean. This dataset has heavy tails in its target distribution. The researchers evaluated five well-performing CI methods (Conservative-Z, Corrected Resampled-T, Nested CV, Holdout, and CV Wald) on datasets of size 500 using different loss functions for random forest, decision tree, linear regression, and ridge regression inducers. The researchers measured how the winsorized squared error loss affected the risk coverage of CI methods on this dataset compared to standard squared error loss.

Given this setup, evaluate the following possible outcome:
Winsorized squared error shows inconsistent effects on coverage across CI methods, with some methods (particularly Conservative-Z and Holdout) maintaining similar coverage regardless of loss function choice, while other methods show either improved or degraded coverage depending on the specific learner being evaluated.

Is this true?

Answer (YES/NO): NO